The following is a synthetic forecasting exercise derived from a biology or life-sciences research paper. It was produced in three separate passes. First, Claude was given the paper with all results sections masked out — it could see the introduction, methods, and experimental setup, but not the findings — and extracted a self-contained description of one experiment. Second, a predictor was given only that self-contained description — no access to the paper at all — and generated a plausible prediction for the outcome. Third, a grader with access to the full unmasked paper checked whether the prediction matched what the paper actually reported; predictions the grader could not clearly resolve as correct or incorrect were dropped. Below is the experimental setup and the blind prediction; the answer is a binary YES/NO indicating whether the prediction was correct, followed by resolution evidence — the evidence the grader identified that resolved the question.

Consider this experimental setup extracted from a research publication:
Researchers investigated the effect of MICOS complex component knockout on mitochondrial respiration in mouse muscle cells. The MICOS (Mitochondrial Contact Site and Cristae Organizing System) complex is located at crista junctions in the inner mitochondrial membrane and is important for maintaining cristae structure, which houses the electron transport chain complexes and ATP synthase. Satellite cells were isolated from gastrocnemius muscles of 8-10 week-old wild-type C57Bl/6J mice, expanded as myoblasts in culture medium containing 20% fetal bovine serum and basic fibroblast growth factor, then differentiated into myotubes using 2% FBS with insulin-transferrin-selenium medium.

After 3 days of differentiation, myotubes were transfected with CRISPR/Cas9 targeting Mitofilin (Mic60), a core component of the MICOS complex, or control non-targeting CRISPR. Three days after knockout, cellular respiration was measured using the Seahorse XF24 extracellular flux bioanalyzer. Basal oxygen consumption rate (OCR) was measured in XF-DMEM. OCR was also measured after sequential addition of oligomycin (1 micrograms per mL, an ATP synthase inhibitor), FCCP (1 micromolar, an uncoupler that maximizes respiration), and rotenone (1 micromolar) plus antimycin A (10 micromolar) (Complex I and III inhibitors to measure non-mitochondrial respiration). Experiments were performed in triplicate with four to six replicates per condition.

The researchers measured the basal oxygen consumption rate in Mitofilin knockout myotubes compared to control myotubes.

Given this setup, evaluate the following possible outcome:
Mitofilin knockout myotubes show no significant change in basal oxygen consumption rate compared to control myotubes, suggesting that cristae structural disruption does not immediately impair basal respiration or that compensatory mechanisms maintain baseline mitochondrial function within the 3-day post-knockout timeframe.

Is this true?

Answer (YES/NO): NO